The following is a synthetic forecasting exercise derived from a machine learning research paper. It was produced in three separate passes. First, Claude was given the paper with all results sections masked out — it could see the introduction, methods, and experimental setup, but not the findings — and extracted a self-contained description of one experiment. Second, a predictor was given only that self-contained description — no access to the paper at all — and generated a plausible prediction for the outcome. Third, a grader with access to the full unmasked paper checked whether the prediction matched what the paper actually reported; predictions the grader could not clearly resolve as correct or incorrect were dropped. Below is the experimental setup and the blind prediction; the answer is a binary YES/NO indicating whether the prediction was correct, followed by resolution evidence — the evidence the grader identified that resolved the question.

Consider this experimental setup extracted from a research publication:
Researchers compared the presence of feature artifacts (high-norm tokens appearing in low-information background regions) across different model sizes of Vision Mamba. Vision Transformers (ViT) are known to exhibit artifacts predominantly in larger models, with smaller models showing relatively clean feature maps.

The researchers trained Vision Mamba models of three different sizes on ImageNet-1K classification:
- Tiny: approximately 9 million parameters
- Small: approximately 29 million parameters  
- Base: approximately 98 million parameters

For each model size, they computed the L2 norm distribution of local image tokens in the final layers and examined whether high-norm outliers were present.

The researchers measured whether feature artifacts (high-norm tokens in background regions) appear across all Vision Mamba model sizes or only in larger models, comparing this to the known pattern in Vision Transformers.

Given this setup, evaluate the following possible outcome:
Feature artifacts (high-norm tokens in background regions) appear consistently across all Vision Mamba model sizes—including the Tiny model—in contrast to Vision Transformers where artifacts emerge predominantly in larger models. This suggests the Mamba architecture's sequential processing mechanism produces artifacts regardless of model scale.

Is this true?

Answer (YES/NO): YES